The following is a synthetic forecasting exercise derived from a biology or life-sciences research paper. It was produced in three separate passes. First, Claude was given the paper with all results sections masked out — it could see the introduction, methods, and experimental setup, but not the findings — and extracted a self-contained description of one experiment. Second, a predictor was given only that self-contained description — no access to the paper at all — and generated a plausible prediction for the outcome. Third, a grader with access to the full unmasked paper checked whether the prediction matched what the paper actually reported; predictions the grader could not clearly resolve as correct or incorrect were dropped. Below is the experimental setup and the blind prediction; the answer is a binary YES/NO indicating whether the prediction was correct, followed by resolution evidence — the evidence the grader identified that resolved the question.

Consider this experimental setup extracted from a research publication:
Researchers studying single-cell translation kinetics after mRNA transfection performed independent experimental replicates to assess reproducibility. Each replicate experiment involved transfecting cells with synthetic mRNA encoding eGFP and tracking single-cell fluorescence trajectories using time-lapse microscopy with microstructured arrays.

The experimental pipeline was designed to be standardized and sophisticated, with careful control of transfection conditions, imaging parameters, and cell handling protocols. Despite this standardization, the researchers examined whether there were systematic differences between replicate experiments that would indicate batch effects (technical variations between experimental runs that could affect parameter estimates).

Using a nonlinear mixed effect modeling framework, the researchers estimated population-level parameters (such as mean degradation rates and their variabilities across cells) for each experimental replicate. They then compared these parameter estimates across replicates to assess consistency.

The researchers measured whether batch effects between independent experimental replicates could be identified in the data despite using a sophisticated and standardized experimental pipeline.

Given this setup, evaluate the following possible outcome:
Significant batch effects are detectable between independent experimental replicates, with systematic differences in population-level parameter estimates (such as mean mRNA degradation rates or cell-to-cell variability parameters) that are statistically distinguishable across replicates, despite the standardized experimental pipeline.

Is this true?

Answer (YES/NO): YES